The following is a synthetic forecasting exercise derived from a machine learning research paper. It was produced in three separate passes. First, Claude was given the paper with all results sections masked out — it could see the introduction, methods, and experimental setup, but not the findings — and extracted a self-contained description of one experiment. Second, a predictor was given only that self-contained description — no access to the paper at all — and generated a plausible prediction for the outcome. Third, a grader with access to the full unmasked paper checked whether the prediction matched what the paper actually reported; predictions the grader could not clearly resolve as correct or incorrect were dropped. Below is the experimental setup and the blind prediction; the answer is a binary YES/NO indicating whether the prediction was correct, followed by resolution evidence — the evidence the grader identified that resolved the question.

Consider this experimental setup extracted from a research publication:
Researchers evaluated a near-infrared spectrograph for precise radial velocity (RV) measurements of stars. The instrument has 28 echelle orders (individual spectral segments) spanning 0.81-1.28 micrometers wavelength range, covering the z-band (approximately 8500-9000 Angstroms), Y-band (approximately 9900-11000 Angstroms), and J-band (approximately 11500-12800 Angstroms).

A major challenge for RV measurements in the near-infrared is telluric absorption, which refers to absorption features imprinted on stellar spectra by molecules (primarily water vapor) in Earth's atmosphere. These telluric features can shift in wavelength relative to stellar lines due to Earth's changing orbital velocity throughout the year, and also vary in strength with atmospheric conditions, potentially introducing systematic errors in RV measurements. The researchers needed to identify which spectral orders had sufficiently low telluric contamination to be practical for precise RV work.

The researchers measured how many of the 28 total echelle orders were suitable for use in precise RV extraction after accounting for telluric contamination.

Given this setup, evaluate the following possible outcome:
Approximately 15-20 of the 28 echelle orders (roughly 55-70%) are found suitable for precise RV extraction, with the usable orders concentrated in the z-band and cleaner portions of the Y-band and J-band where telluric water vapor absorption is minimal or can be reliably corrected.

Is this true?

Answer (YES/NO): NO